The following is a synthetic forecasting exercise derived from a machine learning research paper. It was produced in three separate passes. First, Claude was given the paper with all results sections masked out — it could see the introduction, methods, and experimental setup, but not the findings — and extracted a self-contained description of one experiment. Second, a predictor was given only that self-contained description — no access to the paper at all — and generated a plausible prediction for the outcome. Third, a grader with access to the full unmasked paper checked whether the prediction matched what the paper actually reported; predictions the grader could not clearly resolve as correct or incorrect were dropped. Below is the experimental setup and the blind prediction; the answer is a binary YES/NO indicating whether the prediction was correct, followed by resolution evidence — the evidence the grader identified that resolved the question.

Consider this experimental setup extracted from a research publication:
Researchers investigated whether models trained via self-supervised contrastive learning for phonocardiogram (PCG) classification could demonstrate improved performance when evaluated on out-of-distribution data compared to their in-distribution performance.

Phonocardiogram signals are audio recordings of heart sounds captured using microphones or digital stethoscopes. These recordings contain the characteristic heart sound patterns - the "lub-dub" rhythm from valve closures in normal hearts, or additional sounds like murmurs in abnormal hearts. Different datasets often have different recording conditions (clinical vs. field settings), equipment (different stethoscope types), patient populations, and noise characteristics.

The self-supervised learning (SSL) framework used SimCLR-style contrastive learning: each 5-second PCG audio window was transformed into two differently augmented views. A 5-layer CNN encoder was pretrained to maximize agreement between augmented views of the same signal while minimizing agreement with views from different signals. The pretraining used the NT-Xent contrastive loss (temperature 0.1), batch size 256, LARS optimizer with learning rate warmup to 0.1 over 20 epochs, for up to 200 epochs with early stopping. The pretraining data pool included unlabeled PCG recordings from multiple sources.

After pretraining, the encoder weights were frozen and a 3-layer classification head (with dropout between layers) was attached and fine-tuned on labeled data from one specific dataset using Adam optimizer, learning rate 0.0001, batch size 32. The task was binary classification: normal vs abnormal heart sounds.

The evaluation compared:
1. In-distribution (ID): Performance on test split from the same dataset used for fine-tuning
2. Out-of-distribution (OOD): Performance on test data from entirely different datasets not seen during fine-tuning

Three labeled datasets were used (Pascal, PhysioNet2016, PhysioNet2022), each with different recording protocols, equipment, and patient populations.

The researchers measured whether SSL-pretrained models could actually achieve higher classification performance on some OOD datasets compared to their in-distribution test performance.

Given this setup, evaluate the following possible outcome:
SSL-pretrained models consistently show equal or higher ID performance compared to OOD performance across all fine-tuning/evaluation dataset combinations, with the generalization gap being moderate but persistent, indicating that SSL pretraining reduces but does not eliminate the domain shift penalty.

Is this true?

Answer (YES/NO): NO